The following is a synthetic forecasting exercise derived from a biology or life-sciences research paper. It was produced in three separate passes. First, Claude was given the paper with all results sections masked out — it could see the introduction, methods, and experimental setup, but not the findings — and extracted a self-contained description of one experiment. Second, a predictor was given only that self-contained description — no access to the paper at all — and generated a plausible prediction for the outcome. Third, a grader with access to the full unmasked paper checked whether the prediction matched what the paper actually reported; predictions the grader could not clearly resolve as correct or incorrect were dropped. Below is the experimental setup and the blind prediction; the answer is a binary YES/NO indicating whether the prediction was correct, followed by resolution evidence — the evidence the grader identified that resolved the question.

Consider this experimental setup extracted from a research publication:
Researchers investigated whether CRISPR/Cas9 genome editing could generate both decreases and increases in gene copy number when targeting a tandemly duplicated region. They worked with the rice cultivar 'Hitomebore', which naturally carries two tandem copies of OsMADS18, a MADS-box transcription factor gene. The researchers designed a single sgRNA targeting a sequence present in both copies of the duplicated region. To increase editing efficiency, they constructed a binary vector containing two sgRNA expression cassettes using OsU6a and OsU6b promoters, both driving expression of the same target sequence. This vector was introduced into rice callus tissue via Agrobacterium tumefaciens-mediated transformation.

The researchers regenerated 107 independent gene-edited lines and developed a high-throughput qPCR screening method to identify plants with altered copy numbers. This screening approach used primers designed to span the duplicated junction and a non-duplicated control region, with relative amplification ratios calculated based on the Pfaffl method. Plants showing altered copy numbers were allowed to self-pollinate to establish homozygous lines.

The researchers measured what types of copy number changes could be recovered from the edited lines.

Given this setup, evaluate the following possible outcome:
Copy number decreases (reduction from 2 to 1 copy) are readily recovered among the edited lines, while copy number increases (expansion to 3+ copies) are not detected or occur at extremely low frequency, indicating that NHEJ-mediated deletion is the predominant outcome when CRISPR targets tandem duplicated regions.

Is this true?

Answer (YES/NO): YES